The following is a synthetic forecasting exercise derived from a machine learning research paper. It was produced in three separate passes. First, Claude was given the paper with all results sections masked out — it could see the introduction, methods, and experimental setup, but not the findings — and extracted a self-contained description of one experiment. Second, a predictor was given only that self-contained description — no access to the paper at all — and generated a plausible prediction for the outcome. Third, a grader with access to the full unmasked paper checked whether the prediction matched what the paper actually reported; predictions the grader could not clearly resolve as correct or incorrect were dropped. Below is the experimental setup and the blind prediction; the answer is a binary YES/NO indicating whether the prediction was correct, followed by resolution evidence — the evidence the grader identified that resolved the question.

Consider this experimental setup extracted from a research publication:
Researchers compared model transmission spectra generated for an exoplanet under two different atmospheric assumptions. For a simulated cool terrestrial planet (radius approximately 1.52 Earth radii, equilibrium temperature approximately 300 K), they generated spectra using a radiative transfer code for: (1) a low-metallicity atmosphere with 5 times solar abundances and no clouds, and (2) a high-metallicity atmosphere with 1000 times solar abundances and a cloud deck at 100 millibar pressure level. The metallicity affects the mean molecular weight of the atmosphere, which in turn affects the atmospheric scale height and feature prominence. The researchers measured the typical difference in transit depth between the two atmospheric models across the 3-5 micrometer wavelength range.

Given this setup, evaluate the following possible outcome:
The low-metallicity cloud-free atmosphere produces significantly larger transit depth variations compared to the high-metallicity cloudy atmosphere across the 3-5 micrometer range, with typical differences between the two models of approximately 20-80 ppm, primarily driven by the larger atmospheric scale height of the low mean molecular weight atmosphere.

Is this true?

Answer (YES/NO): NO